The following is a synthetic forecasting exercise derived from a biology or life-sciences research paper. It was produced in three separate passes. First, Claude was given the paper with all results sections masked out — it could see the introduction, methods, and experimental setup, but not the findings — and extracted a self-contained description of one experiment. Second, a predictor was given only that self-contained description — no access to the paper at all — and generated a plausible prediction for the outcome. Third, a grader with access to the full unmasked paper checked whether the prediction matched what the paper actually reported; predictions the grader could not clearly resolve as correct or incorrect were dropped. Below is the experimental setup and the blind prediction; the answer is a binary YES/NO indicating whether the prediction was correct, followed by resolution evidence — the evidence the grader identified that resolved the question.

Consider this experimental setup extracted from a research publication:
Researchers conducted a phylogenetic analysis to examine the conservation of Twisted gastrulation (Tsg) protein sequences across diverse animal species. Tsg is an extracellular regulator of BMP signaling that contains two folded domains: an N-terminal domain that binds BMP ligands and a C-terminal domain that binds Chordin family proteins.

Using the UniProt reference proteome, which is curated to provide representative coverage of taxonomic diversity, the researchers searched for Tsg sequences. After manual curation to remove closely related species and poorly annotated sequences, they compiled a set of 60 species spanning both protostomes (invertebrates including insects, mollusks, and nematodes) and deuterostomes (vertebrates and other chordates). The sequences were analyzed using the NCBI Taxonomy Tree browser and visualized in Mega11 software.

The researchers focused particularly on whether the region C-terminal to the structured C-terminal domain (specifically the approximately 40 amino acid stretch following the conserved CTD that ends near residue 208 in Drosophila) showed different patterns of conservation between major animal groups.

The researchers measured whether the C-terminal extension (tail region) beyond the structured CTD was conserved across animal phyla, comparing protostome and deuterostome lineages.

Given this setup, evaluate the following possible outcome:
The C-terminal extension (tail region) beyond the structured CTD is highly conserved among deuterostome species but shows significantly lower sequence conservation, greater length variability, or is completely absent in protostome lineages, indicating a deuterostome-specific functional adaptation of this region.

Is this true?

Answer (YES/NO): NO